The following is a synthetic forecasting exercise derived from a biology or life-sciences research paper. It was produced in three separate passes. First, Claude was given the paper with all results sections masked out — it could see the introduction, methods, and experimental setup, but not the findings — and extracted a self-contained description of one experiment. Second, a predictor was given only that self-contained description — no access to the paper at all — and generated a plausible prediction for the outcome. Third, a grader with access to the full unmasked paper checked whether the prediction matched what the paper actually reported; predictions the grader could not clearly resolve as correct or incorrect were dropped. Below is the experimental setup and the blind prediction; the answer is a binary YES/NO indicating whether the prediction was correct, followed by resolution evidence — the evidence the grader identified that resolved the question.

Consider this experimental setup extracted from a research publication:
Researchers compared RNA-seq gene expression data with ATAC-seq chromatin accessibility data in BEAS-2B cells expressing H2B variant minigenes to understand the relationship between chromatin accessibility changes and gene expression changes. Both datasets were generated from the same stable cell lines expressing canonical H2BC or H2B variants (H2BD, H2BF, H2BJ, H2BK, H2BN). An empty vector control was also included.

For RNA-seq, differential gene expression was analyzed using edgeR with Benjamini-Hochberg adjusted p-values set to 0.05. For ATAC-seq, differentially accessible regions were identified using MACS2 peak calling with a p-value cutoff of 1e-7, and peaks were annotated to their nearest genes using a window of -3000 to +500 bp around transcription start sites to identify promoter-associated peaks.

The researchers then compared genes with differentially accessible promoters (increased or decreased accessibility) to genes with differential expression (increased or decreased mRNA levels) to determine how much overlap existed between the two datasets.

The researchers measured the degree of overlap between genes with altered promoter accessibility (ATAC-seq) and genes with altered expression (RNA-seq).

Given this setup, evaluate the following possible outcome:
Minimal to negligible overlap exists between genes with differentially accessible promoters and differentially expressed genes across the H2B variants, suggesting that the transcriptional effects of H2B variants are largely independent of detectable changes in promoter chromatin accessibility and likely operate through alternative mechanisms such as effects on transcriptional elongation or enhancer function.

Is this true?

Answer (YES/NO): NO